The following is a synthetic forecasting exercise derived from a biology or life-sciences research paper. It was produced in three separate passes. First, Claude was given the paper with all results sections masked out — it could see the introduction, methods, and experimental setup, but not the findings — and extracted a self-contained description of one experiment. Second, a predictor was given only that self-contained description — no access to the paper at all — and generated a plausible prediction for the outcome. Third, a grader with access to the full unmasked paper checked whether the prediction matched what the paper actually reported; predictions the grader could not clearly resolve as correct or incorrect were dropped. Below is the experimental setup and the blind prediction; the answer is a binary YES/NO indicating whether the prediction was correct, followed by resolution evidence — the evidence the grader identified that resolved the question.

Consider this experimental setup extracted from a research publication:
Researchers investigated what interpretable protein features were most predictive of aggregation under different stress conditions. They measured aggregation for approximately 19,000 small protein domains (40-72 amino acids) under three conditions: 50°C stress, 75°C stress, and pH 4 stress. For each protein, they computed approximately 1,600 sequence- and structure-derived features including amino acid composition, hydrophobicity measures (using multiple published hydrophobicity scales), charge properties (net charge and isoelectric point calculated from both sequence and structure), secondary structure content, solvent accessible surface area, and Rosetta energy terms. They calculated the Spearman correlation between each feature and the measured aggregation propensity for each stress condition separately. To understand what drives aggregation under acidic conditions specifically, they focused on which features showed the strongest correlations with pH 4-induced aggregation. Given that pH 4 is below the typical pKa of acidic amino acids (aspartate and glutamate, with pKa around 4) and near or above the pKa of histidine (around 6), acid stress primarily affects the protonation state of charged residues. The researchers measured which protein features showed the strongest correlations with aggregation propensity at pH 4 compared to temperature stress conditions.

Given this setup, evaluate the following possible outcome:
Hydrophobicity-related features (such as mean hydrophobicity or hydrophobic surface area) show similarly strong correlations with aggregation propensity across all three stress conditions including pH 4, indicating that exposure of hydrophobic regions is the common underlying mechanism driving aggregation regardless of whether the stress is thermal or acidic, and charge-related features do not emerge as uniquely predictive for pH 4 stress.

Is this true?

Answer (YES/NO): NO